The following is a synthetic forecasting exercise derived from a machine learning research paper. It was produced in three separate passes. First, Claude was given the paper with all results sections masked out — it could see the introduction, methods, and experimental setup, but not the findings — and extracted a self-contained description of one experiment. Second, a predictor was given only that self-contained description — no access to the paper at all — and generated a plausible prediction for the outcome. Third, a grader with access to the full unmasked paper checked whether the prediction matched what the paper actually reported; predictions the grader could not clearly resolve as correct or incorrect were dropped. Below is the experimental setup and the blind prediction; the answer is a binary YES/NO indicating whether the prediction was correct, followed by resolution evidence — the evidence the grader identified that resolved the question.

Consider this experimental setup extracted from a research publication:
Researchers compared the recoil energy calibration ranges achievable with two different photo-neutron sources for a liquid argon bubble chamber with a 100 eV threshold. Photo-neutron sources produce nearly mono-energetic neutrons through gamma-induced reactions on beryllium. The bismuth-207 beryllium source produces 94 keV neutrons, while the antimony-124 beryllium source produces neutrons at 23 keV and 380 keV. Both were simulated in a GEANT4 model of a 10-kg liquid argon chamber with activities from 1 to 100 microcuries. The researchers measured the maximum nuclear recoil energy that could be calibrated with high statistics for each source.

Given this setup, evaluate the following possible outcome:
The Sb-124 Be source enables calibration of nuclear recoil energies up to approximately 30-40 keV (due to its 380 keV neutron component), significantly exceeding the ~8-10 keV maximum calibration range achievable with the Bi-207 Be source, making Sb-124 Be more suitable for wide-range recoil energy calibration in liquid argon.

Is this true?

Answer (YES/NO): NO